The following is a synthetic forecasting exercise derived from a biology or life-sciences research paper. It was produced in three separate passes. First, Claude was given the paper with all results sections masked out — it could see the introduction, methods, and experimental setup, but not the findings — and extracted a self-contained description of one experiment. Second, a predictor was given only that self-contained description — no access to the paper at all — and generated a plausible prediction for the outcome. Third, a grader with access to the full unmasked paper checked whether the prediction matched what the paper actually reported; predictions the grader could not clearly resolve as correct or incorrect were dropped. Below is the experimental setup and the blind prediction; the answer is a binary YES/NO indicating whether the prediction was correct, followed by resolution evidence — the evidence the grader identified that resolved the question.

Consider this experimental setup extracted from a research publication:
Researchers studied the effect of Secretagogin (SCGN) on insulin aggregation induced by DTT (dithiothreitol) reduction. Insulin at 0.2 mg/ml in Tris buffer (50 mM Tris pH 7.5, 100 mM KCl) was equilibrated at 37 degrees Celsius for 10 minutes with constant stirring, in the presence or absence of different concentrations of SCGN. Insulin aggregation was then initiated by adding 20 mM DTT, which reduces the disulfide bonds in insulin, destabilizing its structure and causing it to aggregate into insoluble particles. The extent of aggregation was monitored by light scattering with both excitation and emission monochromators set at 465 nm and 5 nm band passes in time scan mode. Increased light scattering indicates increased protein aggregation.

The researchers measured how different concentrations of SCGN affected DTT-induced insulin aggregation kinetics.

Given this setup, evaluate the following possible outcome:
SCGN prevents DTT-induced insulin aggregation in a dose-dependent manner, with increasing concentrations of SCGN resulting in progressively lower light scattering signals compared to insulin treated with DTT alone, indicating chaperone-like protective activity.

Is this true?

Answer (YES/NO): YES